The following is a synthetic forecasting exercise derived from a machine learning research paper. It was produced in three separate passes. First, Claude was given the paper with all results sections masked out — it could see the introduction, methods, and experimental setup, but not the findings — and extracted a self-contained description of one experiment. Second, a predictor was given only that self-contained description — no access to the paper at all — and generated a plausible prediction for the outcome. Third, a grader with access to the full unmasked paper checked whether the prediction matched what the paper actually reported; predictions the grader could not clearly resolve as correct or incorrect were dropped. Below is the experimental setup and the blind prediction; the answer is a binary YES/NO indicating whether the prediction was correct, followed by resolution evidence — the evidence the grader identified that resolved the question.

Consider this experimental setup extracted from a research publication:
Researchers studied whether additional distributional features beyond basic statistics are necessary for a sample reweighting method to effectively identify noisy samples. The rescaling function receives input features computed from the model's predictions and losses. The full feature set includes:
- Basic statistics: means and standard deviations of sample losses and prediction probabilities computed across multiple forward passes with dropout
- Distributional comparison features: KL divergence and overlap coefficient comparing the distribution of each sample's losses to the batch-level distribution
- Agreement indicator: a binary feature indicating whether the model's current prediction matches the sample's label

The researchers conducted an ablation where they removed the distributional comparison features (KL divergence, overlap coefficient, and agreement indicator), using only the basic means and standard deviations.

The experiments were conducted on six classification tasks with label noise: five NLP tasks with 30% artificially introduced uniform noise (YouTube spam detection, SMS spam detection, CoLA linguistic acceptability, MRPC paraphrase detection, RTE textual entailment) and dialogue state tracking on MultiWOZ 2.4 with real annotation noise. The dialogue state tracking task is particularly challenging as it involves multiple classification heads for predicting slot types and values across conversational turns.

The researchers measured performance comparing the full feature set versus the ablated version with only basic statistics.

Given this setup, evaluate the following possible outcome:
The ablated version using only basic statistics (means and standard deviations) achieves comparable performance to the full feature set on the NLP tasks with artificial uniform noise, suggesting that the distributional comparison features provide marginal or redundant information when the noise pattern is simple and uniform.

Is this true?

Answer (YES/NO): YES